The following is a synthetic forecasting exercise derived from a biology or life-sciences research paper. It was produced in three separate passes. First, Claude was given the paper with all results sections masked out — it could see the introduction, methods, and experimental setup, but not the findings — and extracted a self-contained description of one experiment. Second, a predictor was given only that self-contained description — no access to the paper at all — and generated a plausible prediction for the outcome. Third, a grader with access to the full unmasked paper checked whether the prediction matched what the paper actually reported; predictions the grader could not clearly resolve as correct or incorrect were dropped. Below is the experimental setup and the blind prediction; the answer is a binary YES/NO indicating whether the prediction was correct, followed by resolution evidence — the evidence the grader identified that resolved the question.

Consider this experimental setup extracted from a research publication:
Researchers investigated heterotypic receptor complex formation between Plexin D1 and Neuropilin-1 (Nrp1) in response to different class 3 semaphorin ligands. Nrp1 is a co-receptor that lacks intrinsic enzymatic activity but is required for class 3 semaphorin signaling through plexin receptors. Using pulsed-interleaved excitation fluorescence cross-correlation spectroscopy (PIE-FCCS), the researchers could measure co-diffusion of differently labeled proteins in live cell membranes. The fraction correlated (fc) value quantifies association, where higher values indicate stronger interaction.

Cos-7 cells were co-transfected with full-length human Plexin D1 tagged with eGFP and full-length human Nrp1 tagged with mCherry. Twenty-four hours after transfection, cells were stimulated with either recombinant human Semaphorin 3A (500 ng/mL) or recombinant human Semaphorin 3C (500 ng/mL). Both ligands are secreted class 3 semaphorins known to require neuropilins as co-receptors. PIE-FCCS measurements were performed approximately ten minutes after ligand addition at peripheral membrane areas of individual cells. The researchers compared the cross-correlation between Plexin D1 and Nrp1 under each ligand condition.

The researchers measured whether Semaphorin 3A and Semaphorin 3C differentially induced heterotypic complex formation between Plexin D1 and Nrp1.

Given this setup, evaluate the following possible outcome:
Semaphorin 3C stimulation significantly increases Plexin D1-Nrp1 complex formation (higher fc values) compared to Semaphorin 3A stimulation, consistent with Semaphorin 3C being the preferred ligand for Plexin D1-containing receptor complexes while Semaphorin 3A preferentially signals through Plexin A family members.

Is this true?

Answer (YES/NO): YES